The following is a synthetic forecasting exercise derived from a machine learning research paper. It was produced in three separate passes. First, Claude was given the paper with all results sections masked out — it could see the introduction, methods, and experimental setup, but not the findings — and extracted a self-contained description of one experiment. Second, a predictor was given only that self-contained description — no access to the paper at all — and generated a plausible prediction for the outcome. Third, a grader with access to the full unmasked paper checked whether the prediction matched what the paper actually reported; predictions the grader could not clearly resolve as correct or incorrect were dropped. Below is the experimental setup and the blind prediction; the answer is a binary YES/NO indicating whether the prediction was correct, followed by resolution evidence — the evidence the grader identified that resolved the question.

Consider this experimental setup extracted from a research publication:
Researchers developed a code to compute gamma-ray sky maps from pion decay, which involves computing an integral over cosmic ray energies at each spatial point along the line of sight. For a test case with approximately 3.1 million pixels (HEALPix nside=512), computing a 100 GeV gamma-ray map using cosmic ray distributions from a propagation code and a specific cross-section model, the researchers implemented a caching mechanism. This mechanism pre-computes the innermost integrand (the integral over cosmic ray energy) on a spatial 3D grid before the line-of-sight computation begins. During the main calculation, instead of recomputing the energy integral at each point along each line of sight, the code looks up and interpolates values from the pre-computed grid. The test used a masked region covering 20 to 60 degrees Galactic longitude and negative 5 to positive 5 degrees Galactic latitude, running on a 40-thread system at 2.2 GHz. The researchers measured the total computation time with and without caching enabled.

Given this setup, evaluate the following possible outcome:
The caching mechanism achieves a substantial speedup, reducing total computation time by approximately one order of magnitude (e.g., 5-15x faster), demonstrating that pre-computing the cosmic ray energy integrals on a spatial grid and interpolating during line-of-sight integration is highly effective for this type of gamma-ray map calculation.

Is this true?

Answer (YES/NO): NO